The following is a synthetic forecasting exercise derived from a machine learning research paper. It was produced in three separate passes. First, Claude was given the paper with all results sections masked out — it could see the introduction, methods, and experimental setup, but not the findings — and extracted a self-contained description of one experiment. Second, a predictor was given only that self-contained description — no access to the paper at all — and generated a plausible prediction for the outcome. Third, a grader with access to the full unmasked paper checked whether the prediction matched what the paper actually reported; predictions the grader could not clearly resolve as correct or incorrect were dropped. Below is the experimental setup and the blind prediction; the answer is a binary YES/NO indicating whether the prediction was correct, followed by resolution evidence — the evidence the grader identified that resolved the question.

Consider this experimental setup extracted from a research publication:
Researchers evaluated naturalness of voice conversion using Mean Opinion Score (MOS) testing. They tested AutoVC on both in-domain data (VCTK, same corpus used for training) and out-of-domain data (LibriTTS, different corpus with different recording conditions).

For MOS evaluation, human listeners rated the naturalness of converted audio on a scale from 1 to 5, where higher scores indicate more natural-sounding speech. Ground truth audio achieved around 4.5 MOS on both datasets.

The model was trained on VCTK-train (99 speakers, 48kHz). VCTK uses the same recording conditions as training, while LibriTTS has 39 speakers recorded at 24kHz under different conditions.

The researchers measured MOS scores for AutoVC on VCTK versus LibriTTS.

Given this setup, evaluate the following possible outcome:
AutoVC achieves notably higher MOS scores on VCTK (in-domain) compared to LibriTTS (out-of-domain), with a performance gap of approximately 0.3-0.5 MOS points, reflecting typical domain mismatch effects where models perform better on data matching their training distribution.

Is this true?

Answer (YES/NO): NO